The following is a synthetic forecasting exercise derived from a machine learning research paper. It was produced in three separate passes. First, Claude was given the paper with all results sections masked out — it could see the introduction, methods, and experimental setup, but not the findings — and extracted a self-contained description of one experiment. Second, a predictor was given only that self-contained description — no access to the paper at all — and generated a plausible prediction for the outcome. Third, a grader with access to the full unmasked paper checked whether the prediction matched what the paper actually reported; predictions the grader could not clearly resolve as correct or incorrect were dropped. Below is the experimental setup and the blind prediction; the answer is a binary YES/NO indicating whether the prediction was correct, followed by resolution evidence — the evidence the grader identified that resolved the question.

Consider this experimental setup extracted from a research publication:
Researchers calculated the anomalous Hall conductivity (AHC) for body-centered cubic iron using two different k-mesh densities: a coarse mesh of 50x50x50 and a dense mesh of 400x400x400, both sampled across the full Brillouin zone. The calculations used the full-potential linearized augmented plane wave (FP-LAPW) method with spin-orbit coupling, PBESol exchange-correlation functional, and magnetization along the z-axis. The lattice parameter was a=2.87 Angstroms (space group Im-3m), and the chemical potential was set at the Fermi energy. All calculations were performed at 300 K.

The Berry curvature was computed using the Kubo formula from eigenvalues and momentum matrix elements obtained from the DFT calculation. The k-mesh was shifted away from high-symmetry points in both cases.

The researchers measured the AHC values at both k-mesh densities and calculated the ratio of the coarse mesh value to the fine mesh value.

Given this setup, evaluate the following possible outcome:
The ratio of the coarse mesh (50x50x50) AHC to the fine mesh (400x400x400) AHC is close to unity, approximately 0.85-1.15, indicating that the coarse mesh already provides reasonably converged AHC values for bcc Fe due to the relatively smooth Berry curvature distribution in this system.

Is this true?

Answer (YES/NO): NO